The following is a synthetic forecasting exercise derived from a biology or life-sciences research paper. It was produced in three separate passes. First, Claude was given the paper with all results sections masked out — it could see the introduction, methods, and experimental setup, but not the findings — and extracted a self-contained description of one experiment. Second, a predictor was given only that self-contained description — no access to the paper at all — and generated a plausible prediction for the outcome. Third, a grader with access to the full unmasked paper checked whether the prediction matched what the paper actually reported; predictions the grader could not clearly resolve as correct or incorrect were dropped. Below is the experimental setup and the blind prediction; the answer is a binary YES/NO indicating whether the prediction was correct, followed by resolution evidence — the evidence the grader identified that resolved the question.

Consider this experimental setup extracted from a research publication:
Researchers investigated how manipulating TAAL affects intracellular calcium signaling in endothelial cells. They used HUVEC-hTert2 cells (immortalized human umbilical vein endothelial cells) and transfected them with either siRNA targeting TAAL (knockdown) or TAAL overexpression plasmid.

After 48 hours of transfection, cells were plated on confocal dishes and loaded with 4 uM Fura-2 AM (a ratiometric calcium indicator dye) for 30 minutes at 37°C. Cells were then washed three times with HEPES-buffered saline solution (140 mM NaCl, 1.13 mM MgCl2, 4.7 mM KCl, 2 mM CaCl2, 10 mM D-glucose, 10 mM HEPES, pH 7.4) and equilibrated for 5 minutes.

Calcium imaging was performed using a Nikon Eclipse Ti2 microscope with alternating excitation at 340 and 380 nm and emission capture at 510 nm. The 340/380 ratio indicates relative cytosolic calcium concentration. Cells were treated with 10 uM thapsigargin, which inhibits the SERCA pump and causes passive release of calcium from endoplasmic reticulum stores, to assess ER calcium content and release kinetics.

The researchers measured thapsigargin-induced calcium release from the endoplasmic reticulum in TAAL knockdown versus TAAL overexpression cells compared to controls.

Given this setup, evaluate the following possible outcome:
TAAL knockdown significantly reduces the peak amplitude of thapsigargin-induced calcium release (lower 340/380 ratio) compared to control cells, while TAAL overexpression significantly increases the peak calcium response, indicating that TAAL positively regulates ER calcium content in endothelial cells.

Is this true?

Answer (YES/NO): YES